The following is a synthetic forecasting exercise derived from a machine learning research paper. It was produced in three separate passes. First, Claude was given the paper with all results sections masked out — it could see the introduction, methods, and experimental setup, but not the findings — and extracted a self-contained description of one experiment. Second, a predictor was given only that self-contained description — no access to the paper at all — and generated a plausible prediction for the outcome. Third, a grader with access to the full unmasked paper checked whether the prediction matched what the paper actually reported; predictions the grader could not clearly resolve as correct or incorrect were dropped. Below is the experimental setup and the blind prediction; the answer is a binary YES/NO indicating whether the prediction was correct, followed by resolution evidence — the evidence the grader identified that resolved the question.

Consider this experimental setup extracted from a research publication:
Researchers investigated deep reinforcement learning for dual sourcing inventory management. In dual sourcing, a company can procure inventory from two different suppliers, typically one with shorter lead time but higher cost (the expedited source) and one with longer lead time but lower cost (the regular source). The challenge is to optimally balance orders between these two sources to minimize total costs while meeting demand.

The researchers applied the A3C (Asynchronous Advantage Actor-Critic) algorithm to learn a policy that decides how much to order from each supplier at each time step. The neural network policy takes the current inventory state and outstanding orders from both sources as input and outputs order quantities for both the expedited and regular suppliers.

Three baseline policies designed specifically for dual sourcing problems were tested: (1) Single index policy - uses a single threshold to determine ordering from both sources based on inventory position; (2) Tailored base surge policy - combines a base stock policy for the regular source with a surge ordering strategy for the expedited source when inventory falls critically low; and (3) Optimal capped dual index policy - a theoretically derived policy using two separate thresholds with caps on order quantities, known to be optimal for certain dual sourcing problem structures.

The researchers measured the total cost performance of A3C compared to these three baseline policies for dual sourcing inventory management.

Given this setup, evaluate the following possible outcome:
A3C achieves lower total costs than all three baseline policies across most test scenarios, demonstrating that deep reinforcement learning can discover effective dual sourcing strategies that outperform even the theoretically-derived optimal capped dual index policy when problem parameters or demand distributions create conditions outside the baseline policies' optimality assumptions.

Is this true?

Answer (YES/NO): NO